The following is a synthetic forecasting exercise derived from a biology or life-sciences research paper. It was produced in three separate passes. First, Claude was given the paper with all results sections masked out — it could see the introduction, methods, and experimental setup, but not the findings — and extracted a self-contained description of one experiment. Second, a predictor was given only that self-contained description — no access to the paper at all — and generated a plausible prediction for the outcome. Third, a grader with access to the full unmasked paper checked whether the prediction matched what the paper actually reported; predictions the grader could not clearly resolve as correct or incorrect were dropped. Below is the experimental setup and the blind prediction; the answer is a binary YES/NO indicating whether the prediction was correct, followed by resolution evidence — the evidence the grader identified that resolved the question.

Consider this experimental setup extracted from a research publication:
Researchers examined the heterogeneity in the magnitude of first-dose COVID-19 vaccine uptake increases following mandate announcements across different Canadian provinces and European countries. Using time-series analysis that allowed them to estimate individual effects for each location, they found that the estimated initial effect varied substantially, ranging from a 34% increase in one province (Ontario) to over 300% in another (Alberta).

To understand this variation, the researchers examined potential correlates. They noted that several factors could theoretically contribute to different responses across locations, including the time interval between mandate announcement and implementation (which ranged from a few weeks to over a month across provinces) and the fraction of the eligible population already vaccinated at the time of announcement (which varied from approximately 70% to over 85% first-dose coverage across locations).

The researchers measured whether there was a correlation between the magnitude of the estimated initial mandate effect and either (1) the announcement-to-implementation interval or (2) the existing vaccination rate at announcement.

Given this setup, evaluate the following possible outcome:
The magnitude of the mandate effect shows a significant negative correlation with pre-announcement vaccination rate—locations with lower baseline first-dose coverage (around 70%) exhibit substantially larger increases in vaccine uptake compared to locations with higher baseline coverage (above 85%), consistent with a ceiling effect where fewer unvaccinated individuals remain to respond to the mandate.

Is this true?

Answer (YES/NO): YES